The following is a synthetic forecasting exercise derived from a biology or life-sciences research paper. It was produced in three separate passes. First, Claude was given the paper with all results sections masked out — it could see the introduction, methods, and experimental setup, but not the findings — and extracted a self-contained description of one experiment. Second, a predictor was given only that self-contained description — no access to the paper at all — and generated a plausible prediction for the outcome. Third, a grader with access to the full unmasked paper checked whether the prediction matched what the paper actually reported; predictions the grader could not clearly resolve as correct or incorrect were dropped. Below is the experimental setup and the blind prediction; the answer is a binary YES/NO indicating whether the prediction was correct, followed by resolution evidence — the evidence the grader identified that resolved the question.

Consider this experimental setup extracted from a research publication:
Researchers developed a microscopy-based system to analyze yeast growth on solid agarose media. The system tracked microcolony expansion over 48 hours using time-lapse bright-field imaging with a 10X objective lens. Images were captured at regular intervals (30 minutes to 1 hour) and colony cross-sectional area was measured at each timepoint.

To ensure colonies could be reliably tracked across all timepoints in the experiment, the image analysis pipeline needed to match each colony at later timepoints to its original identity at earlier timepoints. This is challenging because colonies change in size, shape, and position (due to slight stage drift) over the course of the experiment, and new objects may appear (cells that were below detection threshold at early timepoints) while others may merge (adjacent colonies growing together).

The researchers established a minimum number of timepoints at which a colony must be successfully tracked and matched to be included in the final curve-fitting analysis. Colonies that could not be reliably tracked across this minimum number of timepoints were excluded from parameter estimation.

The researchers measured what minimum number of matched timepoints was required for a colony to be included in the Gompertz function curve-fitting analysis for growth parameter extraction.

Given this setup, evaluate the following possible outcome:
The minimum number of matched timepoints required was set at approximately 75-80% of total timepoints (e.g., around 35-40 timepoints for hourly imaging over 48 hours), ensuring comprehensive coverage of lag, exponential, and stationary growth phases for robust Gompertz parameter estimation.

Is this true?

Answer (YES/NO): NO